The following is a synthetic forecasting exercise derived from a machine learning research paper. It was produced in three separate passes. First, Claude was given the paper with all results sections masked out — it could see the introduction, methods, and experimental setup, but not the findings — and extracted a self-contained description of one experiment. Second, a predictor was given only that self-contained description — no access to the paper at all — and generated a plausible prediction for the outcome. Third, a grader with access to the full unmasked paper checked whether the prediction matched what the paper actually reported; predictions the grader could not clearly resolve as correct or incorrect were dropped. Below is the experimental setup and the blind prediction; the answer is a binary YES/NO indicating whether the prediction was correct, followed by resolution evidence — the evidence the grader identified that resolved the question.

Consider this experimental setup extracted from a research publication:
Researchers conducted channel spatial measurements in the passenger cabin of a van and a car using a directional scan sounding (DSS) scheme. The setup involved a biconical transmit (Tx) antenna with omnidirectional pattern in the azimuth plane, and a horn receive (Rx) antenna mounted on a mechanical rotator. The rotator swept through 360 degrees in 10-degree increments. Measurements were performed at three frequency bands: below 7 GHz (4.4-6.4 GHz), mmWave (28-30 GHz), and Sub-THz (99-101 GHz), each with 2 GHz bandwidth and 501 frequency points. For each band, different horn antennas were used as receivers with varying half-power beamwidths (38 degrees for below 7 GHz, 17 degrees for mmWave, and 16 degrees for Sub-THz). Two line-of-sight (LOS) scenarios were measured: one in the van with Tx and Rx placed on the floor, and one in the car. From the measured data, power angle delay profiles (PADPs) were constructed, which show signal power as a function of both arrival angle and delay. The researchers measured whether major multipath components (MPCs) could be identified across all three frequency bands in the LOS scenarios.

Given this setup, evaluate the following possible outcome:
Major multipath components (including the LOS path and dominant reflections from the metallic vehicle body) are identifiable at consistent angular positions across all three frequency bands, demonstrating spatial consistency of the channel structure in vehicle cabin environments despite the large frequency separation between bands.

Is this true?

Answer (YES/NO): NO